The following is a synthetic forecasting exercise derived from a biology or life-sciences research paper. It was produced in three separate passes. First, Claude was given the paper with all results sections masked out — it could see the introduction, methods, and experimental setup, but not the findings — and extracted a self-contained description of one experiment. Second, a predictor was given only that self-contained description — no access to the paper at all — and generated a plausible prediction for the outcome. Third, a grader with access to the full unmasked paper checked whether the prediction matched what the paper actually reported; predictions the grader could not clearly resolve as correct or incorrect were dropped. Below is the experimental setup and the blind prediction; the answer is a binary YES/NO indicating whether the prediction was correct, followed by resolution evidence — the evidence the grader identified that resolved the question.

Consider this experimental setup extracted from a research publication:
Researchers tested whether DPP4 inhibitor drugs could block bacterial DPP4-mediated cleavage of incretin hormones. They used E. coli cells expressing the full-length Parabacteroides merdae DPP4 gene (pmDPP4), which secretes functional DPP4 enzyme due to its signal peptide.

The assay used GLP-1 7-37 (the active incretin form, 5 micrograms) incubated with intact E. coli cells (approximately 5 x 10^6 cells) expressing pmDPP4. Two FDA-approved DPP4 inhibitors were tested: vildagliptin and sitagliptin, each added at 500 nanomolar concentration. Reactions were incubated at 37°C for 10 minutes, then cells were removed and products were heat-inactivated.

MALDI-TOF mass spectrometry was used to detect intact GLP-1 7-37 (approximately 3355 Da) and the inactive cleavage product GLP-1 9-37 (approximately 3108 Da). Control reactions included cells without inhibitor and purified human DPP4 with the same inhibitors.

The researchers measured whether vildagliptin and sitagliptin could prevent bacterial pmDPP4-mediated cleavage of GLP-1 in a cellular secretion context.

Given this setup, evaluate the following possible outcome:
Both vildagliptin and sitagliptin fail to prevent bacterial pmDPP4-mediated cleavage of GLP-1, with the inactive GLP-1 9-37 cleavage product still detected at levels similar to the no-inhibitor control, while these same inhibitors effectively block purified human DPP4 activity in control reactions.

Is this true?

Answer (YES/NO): NO